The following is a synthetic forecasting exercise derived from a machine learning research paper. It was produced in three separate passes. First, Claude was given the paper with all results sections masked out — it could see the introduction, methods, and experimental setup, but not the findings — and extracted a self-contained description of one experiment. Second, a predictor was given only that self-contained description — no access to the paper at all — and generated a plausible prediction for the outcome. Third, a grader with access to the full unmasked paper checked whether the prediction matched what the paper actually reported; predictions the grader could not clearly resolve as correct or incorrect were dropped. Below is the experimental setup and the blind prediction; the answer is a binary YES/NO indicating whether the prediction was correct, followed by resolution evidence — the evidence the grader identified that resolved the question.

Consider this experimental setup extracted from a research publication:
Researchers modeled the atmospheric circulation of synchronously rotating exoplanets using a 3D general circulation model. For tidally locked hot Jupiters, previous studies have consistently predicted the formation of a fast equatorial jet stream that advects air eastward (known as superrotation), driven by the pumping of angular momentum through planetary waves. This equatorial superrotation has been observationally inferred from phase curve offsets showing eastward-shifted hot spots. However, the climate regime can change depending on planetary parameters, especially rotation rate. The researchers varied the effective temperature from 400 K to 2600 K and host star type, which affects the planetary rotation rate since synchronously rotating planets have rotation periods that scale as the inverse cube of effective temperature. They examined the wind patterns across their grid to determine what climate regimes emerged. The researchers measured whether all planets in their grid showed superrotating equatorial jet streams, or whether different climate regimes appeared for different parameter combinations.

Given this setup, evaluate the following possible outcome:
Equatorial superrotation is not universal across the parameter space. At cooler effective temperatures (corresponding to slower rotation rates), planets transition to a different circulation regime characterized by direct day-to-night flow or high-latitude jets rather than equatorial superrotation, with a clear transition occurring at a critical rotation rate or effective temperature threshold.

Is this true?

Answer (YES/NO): NO